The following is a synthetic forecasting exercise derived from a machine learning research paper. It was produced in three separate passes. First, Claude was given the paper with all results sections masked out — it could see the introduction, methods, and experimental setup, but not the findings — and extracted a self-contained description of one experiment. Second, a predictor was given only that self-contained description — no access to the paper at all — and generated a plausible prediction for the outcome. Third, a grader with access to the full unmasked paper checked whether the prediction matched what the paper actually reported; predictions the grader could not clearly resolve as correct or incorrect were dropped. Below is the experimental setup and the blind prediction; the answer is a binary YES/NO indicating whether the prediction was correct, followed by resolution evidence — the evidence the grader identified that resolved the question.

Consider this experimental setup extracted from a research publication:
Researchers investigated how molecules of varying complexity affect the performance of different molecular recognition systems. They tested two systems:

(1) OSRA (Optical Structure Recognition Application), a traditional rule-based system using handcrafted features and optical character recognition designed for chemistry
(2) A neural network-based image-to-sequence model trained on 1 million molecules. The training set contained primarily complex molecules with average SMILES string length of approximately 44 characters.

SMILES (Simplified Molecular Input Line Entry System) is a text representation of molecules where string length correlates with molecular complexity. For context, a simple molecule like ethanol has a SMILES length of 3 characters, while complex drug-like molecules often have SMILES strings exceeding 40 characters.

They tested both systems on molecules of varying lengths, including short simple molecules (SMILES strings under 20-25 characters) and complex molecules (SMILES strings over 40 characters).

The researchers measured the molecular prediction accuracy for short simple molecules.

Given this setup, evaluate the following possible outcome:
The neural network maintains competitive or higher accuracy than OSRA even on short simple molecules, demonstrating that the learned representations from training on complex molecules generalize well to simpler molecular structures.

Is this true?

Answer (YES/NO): NO